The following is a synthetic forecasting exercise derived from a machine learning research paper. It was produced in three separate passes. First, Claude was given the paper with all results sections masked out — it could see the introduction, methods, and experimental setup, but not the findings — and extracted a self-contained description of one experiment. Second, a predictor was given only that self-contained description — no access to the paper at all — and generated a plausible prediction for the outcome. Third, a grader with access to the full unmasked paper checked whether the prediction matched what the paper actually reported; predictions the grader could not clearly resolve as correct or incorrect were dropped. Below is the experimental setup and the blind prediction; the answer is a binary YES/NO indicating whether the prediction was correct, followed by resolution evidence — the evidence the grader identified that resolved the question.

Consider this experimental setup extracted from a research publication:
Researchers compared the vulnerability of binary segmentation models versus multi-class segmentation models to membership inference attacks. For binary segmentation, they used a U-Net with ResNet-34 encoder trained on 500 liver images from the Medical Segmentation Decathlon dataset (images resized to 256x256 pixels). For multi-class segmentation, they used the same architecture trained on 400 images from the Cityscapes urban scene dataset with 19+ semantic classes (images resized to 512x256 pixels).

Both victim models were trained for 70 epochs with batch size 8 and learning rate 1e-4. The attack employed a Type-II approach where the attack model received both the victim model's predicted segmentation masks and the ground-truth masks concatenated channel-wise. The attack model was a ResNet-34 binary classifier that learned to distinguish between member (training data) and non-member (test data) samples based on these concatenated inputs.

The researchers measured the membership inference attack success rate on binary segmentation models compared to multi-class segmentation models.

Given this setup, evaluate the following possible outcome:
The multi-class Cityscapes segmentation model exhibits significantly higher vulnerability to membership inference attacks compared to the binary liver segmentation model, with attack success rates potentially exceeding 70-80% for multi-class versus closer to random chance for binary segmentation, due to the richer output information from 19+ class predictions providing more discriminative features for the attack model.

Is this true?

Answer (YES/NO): NO